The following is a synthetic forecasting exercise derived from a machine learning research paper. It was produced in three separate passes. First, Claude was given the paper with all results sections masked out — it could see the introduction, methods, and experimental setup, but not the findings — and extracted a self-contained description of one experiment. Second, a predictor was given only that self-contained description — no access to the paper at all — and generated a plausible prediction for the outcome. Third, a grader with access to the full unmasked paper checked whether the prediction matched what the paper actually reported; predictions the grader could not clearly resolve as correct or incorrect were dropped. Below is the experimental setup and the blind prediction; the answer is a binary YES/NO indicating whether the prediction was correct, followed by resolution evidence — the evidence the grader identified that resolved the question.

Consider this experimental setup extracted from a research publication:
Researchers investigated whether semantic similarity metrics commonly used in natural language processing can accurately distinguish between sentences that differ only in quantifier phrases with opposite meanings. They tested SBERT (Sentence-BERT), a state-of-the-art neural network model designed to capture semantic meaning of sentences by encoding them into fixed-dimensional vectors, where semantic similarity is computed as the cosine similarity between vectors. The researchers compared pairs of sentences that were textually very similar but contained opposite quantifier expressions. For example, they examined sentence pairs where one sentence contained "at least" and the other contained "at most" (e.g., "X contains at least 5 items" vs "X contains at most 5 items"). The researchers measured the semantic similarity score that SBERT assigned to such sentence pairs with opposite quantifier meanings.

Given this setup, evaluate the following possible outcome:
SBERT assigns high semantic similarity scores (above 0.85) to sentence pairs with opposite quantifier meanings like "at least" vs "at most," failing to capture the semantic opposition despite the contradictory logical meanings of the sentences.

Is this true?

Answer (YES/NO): YES